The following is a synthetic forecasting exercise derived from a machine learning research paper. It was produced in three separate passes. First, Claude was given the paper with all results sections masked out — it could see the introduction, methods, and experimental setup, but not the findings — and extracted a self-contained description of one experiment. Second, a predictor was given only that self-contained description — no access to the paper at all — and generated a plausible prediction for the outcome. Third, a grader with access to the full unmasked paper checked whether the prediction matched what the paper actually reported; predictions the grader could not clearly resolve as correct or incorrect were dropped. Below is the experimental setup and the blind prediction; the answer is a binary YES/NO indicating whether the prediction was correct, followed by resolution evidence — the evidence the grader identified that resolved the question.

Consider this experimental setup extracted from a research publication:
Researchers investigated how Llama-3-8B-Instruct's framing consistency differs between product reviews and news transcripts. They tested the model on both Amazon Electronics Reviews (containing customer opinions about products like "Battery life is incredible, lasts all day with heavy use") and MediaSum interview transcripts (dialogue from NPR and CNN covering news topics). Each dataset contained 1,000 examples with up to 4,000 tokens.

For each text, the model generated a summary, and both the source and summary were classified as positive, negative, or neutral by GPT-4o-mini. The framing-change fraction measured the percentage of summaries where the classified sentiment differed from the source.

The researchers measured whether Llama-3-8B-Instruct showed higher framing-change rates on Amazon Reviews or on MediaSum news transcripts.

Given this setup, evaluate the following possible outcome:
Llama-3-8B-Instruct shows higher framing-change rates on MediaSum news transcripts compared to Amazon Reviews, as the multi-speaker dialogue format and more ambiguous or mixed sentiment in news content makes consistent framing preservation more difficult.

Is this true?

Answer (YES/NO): YES